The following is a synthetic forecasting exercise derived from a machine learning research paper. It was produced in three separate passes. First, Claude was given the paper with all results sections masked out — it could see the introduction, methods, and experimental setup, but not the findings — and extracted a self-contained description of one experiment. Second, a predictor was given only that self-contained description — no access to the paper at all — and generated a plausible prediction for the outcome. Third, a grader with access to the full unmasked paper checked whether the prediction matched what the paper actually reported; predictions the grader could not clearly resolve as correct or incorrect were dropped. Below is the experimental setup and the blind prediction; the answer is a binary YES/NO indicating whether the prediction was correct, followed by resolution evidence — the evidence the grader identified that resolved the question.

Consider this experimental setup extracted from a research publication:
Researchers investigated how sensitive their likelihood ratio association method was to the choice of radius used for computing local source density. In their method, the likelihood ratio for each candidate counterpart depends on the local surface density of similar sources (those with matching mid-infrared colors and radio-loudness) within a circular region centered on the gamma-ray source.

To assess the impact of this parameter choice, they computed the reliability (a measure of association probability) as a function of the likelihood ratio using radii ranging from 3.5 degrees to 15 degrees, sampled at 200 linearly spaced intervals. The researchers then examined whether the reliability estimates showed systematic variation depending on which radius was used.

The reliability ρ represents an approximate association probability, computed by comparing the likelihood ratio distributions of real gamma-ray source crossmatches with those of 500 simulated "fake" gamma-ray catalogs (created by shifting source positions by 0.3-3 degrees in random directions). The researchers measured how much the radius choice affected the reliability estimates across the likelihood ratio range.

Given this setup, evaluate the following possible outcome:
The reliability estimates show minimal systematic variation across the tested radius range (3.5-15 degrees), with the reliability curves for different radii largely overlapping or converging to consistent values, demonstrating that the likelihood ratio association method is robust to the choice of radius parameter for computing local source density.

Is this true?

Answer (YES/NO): NO